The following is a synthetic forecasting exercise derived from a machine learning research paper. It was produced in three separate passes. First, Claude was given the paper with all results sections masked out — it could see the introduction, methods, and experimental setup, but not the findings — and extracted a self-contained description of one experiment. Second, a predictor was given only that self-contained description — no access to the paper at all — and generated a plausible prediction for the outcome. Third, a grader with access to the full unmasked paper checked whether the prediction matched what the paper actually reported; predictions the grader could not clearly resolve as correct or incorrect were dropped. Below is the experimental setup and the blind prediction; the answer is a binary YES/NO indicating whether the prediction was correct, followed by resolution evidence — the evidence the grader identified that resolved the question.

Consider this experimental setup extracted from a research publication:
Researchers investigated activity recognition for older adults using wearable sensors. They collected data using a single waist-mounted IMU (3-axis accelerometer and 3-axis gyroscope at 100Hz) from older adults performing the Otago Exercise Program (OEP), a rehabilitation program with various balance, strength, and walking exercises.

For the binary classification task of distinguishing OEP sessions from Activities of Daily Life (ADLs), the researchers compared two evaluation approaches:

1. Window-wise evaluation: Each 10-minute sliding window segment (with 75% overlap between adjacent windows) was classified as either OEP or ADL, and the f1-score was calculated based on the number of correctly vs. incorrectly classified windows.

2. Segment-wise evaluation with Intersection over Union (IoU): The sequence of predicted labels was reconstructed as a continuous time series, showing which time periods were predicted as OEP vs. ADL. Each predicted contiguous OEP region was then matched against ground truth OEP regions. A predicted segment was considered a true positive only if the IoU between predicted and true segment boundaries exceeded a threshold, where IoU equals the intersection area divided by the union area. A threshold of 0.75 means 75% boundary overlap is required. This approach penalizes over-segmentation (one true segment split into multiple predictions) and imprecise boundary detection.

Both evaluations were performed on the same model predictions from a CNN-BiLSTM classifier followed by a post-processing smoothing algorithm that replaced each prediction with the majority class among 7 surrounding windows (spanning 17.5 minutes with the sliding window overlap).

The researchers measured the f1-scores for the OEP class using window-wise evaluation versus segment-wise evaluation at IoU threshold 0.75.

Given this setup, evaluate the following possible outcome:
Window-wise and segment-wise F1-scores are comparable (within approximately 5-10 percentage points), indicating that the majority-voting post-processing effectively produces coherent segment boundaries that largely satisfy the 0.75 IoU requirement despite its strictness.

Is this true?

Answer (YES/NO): NO